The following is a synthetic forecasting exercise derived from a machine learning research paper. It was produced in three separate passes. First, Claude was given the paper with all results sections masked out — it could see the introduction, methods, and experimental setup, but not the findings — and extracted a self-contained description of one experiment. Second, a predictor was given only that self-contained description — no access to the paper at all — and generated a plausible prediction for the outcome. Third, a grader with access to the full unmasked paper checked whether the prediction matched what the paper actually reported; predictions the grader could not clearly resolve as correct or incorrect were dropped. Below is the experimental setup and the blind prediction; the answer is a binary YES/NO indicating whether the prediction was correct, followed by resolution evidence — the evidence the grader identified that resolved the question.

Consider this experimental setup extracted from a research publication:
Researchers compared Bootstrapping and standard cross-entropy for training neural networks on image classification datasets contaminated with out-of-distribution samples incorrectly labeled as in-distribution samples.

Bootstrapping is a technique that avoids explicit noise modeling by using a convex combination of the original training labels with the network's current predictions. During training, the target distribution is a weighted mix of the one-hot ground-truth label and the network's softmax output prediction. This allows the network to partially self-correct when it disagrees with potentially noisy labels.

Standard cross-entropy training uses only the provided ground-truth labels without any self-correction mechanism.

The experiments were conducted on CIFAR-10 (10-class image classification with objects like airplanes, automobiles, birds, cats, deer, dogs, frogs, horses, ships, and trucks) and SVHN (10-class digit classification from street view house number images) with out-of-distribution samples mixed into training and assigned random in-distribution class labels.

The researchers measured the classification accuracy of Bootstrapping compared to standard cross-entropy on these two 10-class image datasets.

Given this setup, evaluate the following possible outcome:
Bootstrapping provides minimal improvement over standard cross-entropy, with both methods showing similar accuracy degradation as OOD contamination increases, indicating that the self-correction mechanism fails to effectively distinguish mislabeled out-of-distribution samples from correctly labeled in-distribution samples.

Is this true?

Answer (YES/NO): NO